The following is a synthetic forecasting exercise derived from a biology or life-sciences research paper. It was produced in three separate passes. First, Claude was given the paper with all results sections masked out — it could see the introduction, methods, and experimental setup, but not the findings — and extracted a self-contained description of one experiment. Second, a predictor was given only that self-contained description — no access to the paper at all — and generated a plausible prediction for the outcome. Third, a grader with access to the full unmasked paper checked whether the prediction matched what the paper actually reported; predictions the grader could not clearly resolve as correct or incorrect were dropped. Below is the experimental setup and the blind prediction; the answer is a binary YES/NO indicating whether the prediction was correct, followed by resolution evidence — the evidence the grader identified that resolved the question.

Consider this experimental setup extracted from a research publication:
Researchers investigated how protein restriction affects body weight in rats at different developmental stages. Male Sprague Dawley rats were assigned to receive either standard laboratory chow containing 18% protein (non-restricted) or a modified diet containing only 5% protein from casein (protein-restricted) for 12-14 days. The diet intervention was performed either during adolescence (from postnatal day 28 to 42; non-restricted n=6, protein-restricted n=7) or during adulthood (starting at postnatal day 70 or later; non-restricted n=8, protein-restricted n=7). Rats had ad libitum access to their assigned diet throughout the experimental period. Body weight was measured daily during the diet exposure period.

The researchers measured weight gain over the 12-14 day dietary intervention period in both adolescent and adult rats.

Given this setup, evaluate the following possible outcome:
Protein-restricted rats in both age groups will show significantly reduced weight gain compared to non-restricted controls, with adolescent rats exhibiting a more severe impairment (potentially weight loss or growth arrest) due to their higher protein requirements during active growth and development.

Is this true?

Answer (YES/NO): NO